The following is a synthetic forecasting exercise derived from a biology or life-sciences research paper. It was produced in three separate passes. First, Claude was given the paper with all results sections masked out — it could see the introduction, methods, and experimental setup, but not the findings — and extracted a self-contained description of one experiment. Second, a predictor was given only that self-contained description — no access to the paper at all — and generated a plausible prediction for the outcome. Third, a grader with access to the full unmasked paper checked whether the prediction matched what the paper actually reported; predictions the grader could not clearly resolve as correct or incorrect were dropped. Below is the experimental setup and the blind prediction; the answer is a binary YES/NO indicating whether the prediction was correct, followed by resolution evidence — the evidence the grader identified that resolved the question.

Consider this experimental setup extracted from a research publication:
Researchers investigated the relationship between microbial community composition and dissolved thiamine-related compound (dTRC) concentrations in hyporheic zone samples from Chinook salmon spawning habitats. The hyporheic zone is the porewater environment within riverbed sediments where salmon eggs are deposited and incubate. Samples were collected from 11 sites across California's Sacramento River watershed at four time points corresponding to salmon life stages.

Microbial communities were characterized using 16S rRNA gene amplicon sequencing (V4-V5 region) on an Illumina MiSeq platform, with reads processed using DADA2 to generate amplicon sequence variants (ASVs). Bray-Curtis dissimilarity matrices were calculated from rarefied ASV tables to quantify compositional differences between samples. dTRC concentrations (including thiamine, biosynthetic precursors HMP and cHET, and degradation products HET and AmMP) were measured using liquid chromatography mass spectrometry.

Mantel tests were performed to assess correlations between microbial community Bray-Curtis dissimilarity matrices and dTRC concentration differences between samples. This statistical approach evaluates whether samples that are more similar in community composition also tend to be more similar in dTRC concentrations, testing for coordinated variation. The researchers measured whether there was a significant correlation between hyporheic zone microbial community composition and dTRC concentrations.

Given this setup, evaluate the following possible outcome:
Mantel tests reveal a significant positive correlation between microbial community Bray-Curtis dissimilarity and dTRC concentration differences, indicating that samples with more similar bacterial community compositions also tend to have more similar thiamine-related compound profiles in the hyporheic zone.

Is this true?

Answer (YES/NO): NO